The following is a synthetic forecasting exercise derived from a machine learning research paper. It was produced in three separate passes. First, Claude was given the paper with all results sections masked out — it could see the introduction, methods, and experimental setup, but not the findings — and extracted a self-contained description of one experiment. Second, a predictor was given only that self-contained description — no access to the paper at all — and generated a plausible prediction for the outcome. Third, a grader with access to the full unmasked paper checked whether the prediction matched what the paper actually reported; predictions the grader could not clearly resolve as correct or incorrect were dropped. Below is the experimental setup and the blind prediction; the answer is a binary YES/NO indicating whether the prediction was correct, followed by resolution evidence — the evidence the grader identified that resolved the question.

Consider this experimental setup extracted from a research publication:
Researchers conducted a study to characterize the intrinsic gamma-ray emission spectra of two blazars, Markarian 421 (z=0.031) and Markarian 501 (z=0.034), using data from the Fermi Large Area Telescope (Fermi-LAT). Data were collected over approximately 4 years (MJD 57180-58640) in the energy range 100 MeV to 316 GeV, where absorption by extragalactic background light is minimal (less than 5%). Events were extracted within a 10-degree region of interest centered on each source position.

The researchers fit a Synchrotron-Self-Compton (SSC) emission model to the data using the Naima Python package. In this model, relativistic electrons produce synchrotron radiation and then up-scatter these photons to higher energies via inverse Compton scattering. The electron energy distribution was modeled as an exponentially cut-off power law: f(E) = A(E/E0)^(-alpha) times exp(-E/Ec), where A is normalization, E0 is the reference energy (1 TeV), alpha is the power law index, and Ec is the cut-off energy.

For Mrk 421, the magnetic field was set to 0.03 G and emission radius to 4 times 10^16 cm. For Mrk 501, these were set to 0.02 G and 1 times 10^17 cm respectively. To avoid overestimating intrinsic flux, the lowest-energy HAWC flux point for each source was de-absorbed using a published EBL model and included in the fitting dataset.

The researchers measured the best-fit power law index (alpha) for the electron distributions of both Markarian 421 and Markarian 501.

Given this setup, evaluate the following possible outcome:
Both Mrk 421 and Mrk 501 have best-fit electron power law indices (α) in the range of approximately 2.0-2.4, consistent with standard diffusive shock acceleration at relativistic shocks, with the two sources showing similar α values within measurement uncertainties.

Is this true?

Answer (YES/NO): NO